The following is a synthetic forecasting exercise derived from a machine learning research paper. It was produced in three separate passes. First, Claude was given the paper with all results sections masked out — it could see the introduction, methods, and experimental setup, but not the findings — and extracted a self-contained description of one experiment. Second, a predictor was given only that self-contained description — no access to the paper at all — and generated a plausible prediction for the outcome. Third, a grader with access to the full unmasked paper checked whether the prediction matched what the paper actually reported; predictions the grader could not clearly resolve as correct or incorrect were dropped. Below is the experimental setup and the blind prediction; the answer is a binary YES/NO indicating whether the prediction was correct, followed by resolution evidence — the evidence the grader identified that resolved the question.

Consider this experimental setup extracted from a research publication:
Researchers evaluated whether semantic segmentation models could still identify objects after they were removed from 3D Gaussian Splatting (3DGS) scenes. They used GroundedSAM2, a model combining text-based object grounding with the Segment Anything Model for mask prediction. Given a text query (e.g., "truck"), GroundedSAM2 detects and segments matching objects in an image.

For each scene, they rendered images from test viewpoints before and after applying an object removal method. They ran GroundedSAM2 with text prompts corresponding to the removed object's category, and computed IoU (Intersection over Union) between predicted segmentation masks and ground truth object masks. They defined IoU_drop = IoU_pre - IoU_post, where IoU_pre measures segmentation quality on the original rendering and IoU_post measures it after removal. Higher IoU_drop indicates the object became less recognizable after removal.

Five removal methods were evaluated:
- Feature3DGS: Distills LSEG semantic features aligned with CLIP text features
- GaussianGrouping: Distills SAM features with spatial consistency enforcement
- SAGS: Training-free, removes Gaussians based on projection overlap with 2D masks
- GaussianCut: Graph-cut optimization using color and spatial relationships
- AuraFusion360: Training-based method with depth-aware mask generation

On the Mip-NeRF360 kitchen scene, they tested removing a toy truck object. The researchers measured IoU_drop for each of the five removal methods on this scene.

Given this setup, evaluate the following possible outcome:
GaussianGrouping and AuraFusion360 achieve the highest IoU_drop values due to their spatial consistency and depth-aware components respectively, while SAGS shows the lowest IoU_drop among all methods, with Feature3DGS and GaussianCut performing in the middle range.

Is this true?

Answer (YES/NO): NO